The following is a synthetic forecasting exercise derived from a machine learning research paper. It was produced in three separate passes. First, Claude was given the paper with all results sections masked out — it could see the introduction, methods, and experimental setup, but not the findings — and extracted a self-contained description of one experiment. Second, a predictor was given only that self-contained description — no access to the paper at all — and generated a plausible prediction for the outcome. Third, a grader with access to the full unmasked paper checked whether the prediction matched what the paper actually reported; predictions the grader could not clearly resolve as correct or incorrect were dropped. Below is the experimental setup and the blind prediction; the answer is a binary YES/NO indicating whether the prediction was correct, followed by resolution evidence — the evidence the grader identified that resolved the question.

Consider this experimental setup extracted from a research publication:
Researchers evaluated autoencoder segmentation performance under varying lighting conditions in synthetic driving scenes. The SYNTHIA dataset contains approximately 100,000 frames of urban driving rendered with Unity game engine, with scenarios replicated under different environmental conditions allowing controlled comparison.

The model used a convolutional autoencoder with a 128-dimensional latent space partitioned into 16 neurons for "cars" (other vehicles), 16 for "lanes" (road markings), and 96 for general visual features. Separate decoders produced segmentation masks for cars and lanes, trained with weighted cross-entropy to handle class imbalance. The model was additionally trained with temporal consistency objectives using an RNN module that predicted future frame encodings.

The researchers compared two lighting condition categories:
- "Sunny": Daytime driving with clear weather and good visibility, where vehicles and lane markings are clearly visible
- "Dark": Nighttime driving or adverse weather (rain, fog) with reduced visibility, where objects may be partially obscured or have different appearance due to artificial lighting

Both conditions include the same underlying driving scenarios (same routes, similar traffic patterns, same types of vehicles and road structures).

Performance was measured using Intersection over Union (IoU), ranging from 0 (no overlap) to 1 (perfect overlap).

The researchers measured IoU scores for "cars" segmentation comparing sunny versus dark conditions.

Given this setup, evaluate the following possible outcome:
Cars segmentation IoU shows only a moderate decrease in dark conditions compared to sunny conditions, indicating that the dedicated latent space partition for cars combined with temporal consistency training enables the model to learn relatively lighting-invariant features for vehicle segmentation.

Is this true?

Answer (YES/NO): NO